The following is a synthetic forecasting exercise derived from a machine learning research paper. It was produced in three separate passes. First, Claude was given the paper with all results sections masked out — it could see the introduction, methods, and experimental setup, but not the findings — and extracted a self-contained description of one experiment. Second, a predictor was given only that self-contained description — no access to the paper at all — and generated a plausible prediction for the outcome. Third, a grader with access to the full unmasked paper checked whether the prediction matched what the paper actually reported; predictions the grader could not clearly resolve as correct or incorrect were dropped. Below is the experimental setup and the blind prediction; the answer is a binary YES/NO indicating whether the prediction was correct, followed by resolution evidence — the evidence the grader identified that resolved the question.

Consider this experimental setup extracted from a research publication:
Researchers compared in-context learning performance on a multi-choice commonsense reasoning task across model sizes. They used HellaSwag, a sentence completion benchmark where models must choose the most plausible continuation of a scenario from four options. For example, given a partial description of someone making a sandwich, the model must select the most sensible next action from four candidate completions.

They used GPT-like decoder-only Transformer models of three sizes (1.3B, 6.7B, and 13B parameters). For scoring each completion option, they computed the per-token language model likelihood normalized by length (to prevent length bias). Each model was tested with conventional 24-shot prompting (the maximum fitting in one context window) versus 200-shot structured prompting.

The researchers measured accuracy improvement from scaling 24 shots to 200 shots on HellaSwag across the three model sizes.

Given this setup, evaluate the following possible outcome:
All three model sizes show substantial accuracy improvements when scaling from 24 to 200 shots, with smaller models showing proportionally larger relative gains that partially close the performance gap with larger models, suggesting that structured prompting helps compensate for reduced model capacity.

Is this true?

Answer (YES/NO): NO